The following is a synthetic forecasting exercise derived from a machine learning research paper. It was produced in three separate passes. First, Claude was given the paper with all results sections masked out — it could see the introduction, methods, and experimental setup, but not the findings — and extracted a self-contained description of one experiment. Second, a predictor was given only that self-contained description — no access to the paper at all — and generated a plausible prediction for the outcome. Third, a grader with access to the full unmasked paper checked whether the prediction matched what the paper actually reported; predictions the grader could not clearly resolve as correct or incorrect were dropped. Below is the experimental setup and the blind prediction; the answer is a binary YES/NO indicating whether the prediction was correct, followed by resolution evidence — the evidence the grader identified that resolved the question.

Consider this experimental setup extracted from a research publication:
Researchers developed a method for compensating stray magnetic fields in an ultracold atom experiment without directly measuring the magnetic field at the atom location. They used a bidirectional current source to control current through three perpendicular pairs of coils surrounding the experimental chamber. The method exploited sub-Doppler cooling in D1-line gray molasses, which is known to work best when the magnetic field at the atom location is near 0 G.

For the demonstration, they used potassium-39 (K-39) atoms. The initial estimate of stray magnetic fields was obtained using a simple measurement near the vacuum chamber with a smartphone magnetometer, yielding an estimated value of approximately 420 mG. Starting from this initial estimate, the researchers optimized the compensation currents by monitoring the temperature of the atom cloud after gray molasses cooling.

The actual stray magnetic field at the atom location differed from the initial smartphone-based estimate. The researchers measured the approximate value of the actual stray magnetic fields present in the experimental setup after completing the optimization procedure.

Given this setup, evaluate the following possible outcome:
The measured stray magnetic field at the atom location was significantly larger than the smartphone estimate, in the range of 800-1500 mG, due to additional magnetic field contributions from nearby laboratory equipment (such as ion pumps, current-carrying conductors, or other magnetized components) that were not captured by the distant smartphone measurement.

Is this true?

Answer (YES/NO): NO